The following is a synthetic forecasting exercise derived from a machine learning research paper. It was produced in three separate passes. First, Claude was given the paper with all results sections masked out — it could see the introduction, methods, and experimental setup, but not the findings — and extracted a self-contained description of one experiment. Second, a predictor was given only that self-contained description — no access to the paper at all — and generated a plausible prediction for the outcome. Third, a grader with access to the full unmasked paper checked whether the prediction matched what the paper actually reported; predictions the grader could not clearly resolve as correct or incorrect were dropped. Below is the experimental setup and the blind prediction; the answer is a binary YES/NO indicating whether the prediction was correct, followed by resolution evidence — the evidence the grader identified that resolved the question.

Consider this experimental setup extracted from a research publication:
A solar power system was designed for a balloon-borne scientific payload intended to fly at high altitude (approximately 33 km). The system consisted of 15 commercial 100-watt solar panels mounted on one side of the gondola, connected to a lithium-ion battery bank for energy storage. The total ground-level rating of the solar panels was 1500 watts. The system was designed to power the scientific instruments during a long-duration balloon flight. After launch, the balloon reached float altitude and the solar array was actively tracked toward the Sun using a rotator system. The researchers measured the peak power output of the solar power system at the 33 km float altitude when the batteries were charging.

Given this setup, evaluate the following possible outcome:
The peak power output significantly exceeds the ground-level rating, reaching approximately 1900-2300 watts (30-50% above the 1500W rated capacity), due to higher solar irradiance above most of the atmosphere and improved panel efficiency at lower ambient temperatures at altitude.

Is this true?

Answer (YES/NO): YES